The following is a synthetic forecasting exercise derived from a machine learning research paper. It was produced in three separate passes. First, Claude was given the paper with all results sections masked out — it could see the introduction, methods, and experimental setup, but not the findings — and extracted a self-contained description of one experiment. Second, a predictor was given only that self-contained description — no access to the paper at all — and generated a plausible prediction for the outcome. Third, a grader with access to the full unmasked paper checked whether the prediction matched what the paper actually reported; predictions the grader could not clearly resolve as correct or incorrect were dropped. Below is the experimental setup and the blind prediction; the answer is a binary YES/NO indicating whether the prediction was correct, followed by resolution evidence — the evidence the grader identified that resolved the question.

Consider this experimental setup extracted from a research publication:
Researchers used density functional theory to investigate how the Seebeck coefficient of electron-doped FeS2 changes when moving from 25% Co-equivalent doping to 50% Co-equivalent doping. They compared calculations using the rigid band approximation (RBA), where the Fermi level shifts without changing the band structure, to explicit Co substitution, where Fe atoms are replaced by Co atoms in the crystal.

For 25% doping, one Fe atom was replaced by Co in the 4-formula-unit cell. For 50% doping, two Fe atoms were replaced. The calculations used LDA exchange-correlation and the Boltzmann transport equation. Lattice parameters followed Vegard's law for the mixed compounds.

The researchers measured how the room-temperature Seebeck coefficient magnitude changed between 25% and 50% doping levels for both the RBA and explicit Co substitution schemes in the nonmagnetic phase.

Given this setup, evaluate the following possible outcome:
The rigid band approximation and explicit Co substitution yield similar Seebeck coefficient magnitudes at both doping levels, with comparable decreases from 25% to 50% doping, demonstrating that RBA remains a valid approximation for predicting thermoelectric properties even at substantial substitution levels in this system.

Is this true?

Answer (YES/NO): NO